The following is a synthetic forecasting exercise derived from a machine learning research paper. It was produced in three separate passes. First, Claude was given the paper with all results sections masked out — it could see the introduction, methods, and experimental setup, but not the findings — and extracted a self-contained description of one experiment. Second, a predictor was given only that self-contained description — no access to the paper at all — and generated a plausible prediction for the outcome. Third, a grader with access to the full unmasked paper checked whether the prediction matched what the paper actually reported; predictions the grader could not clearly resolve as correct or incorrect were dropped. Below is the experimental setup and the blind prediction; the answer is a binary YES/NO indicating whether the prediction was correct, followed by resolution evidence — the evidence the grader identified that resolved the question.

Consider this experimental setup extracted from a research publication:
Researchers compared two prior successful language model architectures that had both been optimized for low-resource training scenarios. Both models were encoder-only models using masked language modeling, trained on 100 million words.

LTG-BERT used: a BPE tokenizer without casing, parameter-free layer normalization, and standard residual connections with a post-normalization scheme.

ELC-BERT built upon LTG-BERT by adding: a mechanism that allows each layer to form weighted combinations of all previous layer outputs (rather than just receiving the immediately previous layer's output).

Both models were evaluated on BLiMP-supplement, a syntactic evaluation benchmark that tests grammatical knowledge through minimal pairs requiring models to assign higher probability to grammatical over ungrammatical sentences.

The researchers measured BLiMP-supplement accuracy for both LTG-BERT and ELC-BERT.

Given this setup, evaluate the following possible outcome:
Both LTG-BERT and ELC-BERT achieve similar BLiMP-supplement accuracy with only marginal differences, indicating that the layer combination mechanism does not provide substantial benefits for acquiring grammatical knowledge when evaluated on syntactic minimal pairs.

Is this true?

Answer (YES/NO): YES